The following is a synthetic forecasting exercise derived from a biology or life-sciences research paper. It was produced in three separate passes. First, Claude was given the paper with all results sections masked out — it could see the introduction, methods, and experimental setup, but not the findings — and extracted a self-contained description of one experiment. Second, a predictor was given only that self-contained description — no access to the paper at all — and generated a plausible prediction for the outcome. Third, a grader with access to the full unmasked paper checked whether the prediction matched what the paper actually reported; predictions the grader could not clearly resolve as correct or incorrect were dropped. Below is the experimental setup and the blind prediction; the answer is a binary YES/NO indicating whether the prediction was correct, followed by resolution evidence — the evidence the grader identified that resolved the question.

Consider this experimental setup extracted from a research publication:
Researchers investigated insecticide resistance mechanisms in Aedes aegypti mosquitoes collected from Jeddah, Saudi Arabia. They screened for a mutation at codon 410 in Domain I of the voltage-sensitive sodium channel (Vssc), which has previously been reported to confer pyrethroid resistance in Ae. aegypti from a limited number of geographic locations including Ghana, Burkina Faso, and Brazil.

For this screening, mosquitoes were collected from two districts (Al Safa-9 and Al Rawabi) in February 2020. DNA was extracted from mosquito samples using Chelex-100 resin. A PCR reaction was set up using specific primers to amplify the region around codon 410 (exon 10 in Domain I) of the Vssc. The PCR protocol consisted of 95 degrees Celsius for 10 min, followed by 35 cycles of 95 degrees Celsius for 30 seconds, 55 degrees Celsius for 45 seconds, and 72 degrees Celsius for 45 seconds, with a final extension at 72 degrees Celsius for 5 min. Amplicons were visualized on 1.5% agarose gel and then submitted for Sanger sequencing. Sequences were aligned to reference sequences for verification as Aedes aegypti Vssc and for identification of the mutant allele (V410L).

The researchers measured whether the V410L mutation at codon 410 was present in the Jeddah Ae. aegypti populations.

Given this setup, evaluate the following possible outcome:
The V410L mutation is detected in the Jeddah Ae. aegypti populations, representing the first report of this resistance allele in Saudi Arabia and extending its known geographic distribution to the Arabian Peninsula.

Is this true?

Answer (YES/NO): NO